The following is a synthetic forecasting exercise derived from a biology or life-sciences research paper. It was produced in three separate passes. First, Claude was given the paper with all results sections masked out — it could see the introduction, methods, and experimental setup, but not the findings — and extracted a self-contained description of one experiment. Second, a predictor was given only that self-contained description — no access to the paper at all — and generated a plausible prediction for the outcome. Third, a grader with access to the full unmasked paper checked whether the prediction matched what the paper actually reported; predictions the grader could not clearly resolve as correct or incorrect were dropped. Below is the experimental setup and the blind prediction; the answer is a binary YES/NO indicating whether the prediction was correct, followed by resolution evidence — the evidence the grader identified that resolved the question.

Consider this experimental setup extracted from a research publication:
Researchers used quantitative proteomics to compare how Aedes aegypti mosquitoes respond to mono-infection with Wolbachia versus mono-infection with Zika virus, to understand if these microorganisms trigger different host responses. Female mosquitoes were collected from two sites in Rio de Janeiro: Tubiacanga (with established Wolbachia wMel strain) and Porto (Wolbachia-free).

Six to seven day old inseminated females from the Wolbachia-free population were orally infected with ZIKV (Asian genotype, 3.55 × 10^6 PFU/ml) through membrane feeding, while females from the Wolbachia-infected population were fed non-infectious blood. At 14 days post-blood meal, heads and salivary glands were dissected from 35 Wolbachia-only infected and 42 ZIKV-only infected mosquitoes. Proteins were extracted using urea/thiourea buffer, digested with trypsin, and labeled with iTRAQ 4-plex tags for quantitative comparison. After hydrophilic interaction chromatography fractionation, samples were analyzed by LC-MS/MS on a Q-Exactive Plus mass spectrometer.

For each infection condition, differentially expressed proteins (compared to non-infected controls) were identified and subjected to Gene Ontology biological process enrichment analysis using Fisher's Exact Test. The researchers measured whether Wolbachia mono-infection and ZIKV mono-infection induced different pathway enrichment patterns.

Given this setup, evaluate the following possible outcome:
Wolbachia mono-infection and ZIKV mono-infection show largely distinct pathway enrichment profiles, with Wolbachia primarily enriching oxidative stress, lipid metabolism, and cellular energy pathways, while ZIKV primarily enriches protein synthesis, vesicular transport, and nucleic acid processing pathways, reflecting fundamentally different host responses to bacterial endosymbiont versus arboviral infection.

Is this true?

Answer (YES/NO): NO